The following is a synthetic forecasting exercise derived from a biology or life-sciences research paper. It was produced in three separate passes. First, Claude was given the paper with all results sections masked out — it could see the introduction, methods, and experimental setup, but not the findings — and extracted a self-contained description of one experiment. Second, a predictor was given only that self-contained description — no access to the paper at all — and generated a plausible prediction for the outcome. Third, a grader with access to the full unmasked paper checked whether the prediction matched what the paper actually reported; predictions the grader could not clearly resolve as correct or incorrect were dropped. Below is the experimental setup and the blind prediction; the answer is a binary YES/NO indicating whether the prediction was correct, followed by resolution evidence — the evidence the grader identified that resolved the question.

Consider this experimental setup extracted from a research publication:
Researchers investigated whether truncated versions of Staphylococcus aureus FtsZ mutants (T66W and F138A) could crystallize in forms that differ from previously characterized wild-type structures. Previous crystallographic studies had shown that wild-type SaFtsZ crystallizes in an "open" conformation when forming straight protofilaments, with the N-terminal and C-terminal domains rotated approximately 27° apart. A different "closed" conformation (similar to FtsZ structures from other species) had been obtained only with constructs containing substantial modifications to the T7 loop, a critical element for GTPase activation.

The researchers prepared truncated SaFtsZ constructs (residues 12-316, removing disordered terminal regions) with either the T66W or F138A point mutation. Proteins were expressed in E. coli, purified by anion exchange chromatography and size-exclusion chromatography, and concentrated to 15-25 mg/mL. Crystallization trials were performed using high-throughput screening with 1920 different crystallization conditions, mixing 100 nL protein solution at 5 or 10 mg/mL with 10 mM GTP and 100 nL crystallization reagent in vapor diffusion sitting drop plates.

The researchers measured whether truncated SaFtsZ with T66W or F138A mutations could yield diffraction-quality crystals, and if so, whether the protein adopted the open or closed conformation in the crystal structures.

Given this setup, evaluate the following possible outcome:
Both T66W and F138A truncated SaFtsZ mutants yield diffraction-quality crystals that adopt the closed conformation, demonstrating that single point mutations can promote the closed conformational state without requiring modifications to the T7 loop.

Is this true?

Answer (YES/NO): NO